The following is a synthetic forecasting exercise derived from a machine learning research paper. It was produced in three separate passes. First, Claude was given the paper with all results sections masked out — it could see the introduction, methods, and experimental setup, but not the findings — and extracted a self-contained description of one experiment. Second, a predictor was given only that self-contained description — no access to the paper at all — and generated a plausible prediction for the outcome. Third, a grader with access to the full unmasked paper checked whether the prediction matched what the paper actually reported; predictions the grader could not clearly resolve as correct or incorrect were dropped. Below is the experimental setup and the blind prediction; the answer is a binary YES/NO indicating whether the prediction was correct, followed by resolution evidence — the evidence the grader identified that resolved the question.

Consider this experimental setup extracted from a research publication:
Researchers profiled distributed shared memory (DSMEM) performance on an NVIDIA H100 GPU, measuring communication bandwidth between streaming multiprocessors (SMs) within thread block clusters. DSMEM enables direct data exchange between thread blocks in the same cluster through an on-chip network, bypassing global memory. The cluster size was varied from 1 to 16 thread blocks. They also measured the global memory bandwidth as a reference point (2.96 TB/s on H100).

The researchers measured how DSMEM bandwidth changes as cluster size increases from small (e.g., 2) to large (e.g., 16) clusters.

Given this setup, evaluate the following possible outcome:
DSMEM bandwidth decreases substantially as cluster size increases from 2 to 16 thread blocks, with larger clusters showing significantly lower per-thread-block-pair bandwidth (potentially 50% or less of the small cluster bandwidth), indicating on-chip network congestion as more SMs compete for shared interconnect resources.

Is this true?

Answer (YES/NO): NO